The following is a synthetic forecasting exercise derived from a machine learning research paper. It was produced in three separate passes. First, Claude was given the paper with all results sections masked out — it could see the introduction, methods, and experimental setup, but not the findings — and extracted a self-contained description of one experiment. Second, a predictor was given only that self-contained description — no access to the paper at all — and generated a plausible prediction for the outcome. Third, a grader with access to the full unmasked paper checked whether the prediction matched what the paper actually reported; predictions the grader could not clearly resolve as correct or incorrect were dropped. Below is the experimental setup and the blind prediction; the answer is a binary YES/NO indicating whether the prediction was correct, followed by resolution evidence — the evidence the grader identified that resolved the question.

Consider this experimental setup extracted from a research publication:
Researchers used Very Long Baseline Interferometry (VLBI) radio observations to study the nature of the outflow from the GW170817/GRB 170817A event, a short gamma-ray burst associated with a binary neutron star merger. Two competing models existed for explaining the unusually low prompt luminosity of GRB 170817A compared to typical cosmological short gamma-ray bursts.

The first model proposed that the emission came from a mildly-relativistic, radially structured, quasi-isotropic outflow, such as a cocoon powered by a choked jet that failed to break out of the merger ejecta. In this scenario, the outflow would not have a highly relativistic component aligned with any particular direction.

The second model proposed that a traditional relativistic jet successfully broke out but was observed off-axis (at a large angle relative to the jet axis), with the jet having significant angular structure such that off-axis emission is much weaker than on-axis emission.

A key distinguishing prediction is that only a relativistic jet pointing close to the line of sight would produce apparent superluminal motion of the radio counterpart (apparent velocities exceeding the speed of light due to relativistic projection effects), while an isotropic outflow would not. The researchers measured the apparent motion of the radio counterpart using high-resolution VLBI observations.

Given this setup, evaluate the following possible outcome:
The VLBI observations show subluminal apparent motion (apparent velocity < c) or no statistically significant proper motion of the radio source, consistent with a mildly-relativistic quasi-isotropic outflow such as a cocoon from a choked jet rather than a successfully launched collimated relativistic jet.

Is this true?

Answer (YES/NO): NO